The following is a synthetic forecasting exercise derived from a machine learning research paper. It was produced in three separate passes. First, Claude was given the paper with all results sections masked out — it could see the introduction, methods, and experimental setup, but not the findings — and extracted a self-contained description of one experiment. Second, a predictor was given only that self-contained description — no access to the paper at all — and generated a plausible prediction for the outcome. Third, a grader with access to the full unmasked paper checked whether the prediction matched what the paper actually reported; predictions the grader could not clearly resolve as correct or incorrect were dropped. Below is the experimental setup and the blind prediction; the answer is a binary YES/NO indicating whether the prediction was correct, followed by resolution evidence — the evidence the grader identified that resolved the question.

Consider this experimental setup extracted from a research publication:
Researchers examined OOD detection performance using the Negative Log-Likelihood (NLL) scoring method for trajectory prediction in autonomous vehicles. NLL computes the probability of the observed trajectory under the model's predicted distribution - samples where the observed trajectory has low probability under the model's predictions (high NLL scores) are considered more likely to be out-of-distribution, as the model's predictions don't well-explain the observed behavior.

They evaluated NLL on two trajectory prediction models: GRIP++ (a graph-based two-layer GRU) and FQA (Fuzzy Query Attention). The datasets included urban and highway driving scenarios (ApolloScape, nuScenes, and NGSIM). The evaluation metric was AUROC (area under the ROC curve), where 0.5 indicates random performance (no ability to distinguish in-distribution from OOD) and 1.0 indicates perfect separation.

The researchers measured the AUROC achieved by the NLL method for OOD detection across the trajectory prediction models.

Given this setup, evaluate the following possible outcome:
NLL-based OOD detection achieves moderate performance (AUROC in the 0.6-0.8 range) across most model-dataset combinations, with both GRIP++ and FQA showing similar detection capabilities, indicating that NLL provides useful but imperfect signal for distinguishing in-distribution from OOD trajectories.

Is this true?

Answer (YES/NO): NO